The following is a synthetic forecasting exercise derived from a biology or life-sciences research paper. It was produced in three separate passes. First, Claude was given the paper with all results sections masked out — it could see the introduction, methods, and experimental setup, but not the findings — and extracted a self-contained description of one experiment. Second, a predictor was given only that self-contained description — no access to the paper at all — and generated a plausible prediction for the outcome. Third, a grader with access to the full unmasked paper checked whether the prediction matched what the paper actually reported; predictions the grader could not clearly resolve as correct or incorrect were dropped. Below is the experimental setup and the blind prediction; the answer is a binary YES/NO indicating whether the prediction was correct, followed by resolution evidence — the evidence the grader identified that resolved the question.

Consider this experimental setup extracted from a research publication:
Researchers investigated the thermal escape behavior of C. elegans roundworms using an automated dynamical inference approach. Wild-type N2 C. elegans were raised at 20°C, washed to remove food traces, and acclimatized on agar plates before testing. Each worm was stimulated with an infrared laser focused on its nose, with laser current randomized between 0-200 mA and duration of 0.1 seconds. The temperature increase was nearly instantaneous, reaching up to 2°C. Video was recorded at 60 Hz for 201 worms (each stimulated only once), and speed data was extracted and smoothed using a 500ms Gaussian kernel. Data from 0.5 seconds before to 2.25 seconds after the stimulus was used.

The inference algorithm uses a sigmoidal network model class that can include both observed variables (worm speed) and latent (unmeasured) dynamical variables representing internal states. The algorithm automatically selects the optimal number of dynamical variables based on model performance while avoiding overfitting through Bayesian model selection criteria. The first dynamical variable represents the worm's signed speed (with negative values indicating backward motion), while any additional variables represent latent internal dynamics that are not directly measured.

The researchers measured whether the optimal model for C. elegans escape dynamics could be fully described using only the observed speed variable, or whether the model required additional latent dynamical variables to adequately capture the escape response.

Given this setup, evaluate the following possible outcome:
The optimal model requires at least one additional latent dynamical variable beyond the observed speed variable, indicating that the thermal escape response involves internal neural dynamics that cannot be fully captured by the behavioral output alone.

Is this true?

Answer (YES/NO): YES